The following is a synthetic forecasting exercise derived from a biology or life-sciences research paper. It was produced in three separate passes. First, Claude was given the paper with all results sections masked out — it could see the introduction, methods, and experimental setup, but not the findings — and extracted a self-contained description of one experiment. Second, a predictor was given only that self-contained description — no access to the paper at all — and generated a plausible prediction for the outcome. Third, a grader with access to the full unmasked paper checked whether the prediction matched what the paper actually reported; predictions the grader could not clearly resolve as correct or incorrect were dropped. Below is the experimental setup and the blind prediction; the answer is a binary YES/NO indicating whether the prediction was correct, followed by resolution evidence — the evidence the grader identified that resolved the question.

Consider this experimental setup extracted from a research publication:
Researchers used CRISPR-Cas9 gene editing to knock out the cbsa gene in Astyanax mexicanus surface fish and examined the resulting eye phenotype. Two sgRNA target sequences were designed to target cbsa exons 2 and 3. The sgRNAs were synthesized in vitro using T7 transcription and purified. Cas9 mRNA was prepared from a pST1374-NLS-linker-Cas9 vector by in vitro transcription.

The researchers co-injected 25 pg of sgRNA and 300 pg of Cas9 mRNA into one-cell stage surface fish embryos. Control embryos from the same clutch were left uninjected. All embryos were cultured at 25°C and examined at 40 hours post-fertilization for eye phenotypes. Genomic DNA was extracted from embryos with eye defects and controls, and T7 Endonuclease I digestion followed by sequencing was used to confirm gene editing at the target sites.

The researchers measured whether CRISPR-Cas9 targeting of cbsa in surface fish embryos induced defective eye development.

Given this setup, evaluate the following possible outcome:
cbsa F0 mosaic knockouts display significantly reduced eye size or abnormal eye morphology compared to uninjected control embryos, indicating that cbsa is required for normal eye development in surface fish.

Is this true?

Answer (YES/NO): YES